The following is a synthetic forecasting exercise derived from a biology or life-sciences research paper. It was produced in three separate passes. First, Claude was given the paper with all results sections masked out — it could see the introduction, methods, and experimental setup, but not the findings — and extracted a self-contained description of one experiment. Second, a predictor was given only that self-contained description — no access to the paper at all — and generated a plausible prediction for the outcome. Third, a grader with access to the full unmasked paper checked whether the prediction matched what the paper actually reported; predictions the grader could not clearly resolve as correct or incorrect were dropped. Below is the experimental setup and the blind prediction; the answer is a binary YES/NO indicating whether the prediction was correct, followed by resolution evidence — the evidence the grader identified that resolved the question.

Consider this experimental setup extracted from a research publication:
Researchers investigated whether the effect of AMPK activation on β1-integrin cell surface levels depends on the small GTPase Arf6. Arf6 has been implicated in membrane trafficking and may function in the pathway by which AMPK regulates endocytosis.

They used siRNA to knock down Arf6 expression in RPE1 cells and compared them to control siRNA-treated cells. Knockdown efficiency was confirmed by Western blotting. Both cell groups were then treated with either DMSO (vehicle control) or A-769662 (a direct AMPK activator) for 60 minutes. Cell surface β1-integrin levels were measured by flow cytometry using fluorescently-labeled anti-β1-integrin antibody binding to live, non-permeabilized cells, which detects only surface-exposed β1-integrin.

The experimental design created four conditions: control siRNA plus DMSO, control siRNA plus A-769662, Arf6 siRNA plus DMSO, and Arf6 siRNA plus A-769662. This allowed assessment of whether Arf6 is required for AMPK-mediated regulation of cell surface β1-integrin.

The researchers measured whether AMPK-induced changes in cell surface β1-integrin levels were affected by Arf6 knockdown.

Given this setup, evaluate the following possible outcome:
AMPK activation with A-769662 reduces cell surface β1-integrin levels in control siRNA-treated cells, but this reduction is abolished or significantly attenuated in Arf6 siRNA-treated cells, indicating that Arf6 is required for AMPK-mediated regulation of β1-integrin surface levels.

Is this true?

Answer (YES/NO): YES